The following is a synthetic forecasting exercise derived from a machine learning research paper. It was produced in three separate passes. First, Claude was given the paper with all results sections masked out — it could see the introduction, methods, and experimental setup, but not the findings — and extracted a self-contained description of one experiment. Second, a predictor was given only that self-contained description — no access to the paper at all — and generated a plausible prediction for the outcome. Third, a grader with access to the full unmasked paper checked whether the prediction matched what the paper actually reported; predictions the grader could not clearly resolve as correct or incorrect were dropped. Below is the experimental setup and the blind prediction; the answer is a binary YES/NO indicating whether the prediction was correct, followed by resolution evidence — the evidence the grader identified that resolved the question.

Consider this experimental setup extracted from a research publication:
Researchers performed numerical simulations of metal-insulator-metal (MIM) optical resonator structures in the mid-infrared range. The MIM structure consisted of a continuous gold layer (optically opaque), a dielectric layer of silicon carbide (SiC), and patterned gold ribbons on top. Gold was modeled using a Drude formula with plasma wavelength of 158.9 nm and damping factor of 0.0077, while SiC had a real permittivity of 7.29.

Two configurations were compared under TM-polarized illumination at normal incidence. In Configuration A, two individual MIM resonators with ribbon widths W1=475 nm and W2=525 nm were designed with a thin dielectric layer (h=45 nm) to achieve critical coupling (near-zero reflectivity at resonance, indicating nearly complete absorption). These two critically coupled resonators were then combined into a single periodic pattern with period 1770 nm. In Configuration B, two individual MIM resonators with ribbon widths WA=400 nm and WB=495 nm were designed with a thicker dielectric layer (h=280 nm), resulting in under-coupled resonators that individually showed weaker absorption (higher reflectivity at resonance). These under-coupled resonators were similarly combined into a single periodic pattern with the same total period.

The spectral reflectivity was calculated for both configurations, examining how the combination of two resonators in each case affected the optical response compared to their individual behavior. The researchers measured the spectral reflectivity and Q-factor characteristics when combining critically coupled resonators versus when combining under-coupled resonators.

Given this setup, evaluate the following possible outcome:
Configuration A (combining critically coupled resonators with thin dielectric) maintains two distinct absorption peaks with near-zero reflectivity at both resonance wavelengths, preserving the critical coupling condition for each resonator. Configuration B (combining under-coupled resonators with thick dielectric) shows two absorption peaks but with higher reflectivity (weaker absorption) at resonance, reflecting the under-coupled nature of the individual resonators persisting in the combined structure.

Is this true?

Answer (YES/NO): NO